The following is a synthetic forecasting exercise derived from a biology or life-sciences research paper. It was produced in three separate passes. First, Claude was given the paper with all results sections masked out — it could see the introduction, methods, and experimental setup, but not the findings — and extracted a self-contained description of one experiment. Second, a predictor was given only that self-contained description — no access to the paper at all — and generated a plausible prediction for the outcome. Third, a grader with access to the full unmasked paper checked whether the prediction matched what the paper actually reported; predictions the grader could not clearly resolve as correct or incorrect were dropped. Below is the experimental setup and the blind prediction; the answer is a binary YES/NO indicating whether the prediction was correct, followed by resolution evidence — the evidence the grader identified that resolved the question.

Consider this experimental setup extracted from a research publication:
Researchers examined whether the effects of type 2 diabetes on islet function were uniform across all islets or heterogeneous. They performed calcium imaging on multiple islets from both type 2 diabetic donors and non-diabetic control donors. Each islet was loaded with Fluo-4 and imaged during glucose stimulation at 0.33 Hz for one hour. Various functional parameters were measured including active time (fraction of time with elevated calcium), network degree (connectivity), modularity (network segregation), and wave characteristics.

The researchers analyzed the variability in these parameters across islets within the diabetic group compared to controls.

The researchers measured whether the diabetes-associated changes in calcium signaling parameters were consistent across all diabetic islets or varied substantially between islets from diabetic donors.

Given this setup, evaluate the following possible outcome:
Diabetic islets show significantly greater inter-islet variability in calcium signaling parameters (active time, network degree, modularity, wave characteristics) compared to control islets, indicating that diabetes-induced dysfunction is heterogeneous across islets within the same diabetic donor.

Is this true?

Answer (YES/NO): NO